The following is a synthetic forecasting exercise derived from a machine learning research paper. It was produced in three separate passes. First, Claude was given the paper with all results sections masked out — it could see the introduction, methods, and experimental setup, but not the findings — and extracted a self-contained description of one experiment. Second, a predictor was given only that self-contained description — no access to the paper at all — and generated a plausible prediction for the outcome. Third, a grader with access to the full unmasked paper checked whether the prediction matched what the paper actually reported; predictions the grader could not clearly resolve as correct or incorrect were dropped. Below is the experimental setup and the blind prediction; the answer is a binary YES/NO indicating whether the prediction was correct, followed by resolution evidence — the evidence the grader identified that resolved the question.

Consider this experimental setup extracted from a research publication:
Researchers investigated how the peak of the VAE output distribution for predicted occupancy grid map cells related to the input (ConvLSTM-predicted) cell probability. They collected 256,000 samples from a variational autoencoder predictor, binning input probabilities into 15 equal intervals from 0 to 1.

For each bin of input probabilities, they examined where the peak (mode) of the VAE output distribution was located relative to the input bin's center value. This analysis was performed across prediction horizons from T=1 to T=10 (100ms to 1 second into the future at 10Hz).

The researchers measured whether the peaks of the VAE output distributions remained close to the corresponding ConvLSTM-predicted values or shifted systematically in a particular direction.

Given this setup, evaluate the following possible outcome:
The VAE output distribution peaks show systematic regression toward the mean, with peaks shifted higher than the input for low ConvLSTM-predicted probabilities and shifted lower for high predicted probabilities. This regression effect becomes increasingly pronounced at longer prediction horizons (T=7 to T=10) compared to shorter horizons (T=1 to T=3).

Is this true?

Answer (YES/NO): NO